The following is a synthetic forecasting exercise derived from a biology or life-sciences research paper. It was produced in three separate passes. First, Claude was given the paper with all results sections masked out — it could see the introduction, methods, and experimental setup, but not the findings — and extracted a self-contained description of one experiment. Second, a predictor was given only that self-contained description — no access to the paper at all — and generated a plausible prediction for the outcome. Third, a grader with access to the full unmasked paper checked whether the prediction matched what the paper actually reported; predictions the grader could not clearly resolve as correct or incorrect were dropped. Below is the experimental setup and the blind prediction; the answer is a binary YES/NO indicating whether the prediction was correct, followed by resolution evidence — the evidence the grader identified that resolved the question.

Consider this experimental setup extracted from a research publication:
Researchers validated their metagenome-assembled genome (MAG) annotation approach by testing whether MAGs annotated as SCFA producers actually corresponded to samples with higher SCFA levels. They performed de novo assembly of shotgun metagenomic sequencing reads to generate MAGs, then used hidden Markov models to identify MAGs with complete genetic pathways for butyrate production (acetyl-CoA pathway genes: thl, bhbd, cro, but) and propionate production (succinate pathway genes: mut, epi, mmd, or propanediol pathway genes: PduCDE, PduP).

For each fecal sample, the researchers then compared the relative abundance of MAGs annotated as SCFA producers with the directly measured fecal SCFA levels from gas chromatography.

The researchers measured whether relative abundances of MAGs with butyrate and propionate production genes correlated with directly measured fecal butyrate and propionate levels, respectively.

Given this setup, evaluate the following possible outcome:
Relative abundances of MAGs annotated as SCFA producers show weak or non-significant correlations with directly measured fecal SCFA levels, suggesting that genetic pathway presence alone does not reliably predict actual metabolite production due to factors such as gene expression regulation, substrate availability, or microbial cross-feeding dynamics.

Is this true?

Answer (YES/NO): NO